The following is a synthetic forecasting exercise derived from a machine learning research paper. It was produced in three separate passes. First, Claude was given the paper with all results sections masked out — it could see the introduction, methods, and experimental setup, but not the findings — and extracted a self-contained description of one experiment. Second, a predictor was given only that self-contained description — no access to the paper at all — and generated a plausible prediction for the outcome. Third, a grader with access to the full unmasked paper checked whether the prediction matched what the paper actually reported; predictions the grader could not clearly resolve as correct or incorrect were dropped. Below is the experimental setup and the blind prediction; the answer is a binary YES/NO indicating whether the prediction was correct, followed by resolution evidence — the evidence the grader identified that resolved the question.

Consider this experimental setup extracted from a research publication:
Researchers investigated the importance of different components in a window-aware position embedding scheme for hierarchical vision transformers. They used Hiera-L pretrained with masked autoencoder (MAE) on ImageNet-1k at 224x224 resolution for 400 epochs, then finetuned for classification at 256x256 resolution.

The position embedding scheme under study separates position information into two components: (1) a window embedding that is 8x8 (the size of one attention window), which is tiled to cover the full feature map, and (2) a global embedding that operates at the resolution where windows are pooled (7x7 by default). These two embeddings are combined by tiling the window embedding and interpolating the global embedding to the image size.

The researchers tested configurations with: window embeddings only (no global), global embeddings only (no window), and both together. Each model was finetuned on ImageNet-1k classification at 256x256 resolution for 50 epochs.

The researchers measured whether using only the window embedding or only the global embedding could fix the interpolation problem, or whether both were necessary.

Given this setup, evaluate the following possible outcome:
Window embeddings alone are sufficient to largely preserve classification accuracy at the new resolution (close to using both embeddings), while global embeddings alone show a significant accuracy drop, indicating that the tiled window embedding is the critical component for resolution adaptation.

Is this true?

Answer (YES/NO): NO